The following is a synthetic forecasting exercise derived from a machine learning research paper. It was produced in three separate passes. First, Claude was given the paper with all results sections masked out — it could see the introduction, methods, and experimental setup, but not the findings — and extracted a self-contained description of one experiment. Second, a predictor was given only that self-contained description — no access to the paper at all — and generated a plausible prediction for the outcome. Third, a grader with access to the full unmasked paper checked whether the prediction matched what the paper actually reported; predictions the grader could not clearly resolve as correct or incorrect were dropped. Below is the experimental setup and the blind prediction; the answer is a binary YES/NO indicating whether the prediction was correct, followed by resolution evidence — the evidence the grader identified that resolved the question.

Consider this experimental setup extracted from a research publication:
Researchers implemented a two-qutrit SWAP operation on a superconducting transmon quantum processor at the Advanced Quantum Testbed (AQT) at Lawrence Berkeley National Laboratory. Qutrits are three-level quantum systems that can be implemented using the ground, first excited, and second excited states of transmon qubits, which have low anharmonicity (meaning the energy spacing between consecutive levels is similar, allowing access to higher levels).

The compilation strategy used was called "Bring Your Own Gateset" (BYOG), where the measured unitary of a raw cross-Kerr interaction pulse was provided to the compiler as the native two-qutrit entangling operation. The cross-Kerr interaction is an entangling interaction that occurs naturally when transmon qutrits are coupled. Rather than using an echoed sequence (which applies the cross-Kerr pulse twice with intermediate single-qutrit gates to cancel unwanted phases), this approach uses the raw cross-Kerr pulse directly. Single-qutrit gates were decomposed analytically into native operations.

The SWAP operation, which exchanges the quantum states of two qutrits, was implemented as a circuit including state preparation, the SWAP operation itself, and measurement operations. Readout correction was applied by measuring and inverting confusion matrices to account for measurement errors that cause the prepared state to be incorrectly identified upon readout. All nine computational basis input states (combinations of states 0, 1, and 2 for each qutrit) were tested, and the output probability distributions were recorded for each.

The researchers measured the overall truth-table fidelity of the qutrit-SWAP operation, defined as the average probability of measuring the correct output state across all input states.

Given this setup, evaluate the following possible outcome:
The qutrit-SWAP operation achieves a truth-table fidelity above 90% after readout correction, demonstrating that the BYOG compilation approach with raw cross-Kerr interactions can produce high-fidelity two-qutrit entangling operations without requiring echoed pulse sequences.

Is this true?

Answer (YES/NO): NO